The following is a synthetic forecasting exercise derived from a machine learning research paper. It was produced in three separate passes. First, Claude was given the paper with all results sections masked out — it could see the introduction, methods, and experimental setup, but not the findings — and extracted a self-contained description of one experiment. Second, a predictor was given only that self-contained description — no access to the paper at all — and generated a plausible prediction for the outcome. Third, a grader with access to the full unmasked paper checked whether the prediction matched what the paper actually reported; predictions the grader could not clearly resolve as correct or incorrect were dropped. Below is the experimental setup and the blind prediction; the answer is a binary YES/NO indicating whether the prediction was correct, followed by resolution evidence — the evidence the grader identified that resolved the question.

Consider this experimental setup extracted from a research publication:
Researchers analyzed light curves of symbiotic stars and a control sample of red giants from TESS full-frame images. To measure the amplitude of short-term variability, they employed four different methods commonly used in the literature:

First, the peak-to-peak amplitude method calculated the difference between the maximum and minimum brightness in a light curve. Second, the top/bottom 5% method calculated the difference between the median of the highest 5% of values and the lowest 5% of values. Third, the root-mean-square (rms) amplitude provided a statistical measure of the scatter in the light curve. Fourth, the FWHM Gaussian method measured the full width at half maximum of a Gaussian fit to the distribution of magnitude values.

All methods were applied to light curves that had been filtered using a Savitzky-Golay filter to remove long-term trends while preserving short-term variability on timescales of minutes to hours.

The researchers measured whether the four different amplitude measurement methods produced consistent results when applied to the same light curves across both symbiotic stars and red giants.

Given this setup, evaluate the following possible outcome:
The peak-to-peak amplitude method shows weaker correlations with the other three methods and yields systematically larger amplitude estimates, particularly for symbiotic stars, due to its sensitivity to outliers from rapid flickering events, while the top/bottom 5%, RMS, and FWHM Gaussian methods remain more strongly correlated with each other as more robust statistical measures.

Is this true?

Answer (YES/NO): NO